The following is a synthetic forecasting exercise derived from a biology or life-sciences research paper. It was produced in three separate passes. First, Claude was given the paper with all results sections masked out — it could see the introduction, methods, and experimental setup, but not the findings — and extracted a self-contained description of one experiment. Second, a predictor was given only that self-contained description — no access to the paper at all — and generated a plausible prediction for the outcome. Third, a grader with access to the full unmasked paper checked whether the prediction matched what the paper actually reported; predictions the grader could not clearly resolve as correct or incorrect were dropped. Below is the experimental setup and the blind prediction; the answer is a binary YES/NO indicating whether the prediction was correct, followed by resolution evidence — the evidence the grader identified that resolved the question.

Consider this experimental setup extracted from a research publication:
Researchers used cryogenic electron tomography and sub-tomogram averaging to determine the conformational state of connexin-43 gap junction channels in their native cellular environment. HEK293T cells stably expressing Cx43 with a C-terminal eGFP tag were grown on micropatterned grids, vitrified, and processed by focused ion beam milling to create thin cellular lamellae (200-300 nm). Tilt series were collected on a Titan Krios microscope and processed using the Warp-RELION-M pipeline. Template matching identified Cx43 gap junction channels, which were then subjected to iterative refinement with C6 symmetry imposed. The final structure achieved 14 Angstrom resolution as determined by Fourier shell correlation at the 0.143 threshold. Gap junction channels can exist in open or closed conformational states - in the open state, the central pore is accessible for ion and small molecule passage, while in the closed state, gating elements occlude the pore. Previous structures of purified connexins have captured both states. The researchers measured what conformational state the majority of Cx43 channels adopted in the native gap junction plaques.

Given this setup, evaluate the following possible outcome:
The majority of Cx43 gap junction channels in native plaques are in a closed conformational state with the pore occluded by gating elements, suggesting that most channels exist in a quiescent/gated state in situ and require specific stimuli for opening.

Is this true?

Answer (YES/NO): NO